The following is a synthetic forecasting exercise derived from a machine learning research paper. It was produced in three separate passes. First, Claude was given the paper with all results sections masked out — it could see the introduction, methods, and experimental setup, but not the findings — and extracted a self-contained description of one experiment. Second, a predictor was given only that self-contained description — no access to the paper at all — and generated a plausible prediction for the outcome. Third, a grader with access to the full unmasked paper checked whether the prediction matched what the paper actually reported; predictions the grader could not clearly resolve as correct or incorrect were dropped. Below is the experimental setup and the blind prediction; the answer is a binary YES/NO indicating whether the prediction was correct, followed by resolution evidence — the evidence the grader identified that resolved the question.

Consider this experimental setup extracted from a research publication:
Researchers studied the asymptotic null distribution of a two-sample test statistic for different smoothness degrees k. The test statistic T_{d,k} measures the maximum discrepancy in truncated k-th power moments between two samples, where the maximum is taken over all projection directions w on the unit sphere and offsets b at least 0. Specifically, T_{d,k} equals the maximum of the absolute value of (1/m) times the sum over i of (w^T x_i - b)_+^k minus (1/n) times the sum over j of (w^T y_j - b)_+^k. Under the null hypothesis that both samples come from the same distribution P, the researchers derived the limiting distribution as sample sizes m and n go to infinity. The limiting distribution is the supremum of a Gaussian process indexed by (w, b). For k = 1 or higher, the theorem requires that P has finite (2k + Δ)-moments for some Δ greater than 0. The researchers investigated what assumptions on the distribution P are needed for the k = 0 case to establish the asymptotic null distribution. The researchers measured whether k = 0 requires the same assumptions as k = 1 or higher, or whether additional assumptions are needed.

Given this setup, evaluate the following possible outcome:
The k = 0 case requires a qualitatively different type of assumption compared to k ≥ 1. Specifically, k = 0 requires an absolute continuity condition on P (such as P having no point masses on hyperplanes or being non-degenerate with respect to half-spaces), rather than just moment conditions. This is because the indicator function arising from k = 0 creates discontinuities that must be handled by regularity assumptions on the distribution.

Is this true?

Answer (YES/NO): YES